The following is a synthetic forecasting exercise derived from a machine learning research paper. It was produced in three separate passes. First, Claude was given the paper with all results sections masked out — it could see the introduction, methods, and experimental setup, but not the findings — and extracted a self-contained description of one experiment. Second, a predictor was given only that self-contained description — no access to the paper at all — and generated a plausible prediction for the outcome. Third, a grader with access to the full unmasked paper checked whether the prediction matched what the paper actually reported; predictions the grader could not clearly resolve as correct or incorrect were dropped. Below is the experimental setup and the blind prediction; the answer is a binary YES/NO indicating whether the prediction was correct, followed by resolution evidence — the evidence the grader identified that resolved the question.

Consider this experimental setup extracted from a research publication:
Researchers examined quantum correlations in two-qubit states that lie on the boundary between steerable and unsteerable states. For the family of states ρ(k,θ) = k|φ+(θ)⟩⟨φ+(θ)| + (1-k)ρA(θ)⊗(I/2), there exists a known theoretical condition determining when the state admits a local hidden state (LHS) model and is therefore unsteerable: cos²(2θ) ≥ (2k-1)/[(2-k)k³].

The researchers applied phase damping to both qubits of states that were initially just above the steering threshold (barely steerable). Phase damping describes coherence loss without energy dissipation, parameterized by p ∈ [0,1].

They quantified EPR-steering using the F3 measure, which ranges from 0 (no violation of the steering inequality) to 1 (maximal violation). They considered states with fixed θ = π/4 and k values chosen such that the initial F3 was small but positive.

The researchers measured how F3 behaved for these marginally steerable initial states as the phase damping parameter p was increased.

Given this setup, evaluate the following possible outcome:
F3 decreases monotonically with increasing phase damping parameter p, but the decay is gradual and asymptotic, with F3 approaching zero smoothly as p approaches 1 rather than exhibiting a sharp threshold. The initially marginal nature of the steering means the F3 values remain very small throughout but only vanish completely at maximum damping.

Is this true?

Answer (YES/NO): NO